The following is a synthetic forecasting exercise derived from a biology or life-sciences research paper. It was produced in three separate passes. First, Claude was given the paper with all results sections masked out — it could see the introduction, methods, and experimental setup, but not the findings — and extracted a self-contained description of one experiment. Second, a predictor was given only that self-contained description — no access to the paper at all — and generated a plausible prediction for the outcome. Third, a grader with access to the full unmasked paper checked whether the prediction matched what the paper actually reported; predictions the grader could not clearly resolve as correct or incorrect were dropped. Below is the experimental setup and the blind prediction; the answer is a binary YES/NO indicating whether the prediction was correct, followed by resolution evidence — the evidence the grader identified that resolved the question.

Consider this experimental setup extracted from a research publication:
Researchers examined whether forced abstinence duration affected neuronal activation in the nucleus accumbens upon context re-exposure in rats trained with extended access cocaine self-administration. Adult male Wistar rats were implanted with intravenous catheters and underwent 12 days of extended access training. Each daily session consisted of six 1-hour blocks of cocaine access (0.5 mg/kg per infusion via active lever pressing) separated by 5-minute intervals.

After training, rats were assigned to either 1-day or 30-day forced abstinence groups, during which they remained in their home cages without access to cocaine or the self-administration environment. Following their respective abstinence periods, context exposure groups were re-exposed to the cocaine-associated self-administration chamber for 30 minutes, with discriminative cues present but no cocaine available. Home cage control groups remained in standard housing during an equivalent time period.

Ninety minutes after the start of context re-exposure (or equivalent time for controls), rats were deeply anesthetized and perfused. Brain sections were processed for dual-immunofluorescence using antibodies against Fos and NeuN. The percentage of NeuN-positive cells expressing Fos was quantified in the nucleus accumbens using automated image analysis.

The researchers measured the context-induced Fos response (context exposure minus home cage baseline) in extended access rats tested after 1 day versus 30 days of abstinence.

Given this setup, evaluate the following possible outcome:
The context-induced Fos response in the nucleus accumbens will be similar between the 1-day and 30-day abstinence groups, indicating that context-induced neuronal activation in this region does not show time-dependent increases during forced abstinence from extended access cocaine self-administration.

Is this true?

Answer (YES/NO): NO